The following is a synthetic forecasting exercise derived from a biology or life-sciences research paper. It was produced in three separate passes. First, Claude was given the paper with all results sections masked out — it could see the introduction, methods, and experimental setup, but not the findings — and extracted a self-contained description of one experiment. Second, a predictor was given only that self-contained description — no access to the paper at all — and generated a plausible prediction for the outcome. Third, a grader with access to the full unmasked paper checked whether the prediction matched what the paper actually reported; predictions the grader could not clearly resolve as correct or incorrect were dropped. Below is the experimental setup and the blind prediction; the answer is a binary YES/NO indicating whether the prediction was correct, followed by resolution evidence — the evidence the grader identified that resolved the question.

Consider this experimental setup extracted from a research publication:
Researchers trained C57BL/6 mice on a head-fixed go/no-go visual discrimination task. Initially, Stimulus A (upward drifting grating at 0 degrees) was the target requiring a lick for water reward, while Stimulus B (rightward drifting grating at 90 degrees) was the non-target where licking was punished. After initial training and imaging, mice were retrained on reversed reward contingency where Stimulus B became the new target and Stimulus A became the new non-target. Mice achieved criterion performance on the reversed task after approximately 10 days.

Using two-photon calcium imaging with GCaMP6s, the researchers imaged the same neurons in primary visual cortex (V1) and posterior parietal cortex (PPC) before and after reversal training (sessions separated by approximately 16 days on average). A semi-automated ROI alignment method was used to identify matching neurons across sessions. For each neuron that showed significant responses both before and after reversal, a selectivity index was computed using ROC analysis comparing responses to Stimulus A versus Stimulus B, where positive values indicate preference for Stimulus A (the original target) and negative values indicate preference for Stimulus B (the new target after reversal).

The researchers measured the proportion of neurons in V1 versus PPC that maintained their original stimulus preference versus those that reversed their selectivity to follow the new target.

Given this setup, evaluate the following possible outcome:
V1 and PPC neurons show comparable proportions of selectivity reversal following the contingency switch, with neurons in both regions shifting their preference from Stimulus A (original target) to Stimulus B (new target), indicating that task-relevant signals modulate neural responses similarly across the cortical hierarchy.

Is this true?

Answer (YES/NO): NO